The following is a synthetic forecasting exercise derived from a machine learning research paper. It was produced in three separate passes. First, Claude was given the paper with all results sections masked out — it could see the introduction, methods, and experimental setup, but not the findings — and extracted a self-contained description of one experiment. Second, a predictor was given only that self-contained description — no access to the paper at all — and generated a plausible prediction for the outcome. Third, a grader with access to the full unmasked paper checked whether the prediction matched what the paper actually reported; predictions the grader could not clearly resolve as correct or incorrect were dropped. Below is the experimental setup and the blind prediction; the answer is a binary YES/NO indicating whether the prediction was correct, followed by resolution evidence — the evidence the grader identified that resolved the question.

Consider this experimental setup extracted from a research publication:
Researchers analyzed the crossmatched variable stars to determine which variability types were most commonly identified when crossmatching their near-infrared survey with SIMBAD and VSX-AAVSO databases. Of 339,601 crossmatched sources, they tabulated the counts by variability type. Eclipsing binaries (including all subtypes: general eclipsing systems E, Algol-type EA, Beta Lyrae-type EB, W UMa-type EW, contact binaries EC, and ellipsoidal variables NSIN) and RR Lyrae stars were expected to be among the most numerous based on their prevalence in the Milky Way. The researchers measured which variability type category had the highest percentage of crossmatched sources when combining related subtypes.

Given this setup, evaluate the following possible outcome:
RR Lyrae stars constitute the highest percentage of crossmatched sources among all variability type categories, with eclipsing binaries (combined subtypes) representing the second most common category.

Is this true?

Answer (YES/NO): NO